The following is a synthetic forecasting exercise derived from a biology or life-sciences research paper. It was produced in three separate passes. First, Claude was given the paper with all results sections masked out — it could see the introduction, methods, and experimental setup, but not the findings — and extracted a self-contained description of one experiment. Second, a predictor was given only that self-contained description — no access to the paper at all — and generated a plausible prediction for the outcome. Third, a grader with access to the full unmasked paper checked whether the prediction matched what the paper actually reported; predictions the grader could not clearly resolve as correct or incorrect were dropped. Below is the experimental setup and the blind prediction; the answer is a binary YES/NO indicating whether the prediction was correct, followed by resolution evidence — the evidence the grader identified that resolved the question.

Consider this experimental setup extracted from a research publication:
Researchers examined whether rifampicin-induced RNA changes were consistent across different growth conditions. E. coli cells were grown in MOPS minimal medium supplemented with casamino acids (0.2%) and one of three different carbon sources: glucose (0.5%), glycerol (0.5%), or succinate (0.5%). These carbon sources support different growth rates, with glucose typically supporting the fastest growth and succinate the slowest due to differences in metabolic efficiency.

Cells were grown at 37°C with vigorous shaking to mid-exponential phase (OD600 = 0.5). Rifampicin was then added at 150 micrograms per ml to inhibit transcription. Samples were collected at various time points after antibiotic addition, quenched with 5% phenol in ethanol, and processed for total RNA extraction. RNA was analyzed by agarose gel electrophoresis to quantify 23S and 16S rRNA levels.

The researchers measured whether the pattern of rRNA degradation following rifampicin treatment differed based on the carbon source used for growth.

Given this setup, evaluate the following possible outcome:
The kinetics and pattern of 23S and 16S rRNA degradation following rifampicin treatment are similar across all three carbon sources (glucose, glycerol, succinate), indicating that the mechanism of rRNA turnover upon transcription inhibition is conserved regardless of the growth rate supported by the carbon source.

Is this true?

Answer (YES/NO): YES